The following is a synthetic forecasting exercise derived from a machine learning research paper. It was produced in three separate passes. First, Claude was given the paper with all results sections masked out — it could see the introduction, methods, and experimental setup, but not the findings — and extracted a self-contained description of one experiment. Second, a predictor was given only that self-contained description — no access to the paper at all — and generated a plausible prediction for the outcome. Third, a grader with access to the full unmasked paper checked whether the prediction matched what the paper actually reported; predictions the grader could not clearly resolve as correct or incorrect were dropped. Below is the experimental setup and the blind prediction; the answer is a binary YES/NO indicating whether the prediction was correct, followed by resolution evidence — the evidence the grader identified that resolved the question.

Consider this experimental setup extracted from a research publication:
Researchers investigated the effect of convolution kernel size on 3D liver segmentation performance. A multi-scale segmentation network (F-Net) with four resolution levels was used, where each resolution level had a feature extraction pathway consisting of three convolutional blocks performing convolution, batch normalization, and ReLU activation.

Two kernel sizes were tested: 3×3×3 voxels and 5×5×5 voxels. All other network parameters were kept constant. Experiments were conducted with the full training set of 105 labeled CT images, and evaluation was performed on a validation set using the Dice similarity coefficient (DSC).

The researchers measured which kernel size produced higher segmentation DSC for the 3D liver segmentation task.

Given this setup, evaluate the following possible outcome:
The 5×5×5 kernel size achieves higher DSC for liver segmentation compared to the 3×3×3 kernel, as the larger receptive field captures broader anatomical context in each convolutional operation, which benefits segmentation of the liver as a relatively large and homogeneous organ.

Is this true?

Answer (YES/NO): YES